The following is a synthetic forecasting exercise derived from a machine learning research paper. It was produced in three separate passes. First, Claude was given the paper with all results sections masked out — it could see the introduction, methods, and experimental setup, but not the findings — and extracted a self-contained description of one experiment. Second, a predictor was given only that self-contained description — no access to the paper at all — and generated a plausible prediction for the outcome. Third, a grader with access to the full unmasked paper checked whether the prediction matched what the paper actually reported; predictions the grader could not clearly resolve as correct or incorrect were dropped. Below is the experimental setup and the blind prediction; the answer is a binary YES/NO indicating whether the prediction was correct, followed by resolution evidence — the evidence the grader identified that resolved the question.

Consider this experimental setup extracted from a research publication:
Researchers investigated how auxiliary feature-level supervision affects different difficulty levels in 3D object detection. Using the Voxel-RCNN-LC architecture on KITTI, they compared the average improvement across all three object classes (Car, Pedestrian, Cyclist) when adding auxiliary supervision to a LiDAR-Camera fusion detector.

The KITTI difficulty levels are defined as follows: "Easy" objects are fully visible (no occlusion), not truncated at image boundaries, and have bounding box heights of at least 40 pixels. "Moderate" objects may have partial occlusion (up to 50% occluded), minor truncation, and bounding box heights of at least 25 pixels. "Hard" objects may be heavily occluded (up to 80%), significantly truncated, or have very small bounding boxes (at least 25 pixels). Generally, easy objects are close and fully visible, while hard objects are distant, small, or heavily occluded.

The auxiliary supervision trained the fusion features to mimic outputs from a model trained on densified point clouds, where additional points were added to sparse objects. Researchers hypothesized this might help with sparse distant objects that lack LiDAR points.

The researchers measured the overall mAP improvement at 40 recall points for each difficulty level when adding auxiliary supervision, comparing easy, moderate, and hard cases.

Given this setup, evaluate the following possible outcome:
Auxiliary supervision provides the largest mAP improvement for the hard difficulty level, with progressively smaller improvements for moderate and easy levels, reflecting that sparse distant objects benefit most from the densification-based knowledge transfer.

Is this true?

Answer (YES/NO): NO